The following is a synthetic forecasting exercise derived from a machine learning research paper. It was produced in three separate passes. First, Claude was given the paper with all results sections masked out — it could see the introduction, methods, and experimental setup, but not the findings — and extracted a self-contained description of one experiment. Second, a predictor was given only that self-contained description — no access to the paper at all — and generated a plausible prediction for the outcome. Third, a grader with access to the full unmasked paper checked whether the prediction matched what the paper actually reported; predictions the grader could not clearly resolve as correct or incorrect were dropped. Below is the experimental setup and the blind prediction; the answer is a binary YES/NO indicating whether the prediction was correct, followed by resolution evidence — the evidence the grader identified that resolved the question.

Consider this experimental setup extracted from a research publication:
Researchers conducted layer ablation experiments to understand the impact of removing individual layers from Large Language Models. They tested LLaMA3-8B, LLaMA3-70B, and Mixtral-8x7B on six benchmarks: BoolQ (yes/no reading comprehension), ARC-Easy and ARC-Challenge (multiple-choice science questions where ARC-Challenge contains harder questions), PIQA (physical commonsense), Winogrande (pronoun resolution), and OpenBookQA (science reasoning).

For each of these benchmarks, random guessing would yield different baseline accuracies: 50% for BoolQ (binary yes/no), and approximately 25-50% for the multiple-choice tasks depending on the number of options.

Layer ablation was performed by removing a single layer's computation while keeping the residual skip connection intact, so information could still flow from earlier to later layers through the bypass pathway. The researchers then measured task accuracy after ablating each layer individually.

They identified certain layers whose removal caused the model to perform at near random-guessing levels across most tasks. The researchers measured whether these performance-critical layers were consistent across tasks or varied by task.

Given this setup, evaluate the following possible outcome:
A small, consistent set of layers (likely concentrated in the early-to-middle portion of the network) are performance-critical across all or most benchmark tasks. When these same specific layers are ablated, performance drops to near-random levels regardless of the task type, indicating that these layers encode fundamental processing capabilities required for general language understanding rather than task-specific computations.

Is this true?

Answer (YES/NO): YES